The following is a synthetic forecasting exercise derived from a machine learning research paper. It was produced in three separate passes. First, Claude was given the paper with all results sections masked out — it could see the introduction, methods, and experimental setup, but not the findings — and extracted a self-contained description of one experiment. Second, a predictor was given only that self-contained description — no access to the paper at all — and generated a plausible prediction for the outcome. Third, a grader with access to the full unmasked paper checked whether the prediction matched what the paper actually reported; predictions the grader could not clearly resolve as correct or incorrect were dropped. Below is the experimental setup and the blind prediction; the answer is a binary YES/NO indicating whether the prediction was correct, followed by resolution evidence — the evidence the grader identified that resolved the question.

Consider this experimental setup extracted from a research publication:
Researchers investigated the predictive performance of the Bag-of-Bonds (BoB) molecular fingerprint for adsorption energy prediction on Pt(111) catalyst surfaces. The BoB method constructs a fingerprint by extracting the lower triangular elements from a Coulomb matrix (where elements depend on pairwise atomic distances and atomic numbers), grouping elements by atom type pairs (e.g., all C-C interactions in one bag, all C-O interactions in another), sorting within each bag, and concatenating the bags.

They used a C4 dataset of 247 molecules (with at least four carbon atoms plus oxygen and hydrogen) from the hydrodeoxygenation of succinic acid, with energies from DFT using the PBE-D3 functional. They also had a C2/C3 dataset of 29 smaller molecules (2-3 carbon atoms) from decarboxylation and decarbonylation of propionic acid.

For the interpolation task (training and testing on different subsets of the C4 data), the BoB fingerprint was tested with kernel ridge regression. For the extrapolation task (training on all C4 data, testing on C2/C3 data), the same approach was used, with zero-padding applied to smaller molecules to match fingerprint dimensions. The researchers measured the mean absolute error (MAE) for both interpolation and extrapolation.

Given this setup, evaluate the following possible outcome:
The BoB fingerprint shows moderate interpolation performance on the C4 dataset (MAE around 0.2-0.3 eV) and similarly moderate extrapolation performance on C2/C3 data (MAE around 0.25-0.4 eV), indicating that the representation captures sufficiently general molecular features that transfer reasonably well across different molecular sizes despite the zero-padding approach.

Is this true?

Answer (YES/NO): NO